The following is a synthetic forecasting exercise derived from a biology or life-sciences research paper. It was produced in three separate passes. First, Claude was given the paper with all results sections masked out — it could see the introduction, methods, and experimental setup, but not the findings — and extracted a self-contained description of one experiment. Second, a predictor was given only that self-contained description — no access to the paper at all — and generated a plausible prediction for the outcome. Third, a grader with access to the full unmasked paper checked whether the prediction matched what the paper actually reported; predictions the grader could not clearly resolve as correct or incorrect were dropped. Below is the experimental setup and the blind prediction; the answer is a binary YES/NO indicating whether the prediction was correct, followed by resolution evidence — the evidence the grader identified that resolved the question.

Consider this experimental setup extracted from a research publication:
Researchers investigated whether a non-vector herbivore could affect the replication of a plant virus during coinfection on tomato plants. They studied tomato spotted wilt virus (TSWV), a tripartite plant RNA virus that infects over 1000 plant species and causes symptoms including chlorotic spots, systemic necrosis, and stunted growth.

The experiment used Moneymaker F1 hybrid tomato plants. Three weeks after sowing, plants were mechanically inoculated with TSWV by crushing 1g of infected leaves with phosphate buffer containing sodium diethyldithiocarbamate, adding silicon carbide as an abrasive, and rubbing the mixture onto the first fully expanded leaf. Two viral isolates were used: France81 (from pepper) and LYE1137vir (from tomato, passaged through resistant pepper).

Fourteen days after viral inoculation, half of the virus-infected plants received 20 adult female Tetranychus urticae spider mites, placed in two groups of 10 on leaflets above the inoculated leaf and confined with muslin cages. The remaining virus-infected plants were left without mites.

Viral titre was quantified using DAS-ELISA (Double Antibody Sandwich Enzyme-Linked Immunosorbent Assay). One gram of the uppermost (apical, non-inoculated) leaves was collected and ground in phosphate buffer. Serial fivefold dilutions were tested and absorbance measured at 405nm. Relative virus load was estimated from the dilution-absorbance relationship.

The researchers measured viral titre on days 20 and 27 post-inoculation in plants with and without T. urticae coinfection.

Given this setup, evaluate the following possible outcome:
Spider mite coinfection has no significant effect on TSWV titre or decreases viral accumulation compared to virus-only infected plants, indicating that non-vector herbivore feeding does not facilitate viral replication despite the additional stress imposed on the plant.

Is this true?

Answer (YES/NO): YES